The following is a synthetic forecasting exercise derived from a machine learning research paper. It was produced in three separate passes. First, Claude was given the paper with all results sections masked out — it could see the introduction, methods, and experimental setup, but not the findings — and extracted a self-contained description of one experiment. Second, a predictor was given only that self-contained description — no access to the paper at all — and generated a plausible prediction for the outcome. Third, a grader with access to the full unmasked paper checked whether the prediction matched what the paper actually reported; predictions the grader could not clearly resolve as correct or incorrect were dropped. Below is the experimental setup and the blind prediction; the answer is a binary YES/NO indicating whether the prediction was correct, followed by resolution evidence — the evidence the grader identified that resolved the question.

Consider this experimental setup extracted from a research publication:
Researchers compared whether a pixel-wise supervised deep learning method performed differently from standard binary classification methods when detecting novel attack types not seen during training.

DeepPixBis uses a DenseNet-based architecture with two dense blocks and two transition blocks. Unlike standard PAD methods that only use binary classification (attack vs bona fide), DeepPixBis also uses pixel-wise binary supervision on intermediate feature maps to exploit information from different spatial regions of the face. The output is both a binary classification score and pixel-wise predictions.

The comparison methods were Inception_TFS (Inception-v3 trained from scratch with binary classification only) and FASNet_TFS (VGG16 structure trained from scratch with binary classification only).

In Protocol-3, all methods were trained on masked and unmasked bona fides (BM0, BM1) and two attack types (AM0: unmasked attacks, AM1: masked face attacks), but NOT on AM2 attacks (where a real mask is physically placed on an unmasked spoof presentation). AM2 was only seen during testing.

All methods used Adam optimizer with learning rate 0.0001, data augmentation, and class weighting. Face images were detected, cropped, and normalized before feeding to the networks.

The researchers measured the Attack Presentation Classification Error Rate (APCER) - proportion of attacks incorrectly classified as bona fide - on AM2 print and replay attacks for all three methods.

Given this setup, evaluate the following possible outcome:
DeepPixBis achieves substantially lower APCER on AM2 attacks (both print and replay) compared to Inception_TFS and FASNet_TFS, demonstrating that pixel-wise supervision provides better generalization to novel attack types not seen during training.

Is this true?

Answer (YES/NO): NO